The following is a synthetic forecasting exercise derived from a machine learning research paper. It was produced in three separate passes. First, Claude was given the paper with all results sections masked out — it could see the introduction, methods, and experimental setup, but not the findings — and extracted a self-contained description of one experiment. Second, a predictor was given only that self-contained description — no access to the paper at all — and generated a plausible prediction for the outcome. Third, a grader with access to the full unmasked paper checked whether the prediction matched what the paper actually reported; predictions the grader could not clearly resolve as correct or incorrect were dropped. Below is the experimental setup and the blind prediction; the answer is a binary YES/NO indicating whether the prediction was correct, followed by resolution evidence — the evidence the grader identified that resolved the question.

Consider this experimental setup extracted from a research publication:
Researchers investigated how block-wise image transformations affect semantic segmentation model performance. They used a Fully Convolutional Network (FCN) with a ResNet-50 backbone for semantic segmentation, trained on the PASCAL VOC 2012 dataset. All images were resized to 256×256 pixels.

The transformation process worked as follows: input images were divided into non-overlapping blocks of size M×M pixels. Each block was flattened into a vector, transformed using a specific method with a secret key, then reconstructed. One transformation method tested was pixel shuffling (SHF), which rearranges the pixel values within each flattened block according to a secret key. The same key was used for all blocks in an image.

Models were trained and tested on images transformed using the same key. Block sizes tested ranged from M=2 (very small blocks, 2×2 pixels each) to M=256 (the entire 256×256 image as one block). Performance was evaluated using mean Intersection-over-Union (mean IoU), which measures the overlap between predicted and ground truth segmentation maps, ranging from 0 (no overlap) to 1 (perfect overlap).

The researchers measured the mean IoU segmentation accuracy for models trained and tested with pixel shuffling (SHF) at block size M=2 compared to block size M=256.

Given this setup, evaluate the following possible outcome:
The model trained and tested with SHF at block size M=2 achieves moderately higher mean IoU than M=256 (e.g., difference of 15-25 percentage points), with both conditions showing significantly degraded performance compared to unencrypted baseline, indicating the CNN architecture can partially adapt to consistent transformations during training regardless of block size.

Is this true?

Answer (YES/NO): NO